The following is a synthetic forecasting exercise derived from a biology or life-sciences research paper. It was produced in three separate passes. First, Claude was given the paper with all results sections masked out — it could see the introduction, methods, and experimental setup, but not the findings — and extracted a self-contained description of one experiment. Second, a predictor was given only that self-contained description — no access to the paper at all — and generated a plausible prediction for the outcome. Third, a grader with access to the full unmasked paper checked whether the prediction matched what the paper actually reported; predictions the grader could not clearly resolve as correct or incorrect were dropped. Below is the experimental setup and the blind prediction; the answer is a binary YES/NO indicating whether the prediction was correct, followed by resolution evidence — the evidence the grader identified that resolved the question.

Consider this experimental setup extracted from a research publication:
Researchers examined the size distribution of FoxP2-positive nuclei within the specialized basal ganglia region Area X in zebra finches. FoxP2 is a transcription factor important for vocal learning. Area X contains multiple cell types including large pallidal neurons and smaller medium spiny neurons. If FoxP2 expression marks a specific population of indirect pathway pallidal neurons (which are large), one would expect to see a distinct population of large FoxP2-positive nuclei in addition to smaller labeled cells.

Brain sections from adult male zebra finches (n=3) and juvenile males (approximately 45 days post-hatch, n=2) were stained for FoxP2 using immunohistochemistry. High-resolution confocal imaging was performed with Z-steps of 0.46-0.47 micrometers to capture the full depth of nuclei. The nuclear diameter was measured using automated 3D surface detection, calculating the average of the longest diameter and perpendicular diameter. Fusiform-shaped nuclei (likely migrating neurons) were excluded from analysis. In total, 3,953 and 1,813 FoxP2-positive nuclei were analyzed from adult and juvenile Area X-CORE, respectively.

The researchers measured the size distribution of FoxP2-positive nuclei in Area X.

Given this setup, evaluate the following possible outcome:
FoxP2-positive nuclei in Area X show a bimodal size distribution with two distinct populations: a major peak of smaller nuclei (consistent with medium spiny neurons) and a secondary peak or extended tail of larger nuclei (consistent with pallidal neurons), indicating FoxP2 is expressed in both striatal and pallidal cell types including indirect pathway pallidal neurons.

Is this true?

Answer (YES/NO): NO